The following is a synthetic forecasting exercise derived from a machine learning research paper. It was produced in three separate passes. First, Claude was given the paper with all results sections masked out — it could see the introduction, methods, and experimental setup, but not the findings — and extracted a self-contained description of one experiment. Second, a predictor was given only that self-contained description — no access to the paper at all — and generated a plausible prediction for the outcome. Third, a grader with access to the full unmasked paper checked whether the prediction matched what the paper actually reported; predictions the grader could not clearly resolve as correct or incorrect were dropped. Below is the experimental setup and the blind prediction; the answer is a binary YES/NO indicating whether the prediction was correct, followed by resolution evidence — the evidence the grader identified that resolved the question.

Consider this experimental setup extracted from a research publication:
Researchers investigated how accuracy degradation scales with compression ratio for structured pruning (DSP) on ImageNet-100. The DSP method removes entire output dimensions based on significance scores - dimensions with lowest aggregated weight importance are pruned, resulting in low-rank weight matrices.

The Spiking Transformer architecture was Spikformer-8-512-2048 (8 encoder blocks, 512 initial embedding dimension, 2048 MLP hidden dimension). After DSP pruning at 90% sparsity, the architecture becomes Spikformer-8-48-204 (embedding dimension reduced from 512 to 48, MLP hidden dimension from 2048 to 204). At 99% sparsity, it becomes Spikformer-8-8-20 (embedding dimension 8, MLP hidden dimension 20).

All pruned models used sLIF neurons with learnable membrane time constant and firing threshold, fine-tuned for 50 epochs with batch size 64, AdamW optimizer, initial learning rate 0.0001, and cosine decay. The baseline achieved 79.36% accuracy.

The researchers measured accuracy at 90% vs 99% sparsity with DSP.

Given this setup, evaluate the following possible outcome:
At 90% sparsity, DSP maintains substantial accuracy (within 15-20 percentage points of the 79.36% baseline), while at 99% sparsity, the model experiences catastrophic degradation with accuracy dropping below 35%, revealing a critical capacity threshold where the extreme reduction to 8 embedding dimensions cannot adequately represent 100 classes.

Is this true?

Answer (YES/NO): NO